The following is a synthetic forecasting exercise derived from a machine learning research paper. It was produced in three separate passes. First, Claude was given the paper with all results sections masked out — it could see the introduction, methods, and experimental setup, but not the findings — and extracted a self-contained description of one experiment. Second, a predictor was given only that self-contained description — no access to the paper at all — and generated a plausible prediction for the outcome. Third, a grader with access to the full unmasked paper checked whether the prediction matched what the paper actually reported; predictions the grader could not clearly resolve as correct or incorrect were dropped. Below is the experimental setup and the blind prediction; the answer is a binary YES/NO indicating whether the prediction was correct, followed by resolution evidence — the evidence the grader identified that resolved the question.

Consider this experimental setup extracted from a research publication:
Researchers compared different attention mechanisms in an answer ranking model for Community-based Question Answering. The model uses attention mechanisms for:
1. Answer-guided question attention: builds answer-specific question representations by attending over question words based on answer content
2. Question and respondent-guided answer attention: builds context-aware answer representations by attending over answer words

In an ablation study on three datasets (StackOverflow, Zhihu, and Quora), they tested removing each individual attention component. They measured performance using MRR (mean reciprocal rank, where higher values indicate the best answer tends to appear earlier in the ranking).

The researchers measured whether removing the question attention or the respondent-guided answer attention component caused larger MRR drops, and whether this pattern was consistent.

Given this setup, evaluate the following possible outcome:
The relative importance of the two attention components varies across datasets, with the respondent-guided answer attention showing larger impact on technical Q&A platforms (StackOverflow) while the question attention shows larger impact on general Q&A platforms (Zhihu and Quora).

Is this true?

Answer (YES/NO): NO